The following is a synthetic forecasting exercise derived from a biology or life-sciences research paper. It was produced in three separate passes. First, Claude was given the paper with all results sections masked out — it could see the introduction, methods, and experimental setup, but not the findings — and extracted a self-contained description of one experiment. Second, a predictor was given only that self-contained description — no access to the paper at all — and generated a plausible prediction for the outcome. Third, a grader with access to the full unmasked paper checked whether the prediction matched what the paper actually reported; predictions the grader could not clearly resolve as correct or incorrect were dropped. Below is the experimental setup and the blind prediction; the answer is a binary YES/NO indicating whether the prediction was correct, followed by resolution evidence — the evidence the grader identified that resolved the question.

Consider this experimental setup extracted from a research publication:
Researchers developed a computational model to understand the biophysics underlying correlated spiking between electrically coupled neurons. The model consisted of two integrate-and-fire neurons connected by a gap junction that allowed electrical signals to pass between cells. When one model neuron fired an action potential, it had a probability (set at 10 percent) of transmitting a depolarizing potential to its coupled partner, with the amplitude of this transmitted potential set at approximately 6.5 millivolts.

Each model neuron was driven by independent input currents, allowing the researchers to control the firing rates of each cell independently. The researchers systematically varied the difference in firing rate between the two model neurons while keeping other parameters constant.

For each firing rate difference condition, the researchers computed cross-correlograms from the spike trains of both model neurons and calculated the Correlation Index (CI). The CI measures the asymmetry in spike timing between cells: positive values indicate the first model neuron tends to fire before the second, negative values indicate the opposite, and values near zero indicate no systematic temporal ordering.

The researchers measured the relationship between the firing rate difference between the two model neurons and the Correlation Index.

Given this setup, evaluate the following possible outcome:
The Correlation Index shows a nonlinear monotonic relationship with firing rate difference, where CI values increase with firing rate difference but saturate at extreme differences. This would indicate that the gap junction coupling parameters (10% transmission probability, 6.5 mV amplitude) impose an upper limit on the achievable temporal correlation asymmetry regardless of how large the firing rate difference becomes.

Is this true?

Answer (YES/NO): NO